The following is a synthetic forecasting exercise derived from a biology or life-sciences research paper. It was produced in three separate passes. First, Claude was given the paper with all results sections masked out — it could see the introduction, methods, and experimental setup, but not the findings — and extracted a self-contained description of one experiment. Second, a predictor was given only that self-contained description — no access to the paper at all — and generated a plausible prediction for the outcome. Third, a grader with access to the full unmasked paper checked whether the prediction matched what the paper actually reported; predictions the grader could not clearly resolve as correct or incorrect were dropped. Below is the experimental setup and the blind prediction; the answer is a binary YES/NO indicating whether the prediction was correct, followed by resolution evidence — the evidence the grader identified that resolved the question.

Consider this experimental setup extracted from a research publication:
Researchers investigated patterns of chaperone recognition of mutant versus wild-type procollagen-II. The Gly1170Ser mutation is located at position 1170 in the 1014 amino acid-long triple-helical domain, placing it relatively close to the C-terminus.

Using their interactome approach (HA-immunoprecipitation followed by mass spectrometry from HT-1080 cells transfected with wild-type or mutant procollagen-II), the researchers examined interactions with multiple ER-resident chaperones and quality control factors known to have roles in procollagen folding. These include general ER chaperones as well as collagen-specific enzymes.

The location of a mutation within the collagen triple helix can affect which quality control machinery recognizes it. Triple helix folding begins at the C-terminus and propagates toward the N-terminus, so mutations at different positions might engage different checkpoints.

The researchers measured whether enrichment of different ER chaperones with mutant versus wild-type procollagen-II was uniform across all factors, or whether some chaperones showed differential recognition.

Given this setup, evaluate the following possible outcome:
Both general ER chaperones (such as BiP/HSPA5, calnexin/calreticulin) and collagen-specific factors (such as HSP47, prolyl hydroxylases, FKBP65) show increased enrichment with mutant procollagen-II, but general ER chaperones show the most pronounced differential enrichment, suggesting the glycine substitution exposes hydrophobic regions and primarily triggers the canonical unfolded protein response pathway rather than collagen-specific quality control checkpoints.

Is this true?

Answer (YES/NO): NO